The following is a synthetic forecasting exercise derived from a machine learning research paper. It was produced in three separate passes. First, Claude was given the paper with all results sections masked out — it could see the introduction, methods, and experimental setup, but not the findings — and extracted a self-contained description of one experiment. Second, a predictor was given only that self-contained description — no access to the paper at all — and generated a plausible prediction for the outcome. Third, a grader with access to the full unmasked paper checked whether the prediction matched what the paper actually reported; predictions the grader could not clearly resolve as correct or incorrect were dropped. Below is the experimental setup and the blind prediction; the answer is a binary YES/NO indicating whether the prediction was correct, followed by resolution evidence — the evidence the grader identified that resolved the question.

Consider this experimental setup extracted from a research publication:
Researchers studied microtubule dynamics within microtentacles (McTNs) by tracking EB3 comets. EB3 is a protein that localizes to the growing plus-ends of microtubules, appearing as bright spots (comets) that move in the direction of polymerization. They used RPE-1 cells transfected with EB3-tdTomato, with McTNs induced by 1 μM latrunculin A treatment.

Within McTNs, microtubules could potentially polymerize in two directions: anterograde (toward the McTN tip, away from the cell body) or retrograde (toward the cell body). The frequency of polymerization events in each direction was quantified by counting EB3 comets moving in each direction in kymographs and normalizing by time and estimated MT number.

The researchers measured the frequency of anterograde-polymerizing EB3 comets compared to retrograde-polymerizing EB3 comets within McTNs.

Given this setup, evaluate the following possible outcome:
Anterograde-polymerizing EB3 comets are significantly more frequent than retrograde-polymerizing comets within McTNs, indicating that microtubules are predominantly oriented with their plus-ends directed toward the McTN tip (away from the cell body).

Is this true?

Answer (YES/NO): YES